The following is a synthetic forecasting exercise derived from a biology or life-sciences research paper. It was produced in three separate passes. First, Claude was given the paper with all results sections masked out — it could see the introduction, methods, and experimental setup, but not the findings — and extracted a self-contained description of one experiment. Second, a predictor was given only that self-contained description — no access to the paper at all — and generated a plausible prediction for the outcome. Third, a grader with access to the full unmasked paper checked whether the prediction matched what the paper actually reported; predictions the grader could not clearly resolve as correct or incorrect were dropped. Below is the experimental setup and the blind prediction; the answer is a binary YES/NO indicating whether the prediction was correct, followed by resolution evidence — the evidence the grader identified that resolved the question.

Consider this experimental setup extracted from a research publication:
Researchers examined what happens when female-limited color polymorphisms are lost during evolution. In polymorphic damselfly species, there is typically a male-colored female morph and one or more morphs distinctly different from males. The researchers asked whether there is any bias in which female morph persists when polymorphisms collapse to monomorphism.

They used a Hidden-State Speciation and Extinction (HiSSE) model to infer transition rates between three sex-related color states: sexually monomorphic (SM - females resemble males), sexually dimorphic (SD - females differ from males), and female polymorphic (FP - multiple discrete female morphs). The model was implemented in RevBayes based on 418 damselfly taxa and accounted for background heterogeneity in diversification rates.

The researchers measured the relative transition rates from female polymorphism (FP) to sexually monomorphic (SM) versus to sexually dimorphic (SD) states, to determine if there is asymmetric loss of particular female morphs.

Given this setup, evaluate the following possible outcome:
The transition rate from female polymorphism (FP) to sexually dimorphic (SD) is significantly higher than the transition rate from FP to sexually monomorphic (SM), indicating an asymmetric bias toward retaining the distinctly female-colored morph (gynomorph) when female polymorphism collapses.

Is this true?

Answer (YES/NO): NO